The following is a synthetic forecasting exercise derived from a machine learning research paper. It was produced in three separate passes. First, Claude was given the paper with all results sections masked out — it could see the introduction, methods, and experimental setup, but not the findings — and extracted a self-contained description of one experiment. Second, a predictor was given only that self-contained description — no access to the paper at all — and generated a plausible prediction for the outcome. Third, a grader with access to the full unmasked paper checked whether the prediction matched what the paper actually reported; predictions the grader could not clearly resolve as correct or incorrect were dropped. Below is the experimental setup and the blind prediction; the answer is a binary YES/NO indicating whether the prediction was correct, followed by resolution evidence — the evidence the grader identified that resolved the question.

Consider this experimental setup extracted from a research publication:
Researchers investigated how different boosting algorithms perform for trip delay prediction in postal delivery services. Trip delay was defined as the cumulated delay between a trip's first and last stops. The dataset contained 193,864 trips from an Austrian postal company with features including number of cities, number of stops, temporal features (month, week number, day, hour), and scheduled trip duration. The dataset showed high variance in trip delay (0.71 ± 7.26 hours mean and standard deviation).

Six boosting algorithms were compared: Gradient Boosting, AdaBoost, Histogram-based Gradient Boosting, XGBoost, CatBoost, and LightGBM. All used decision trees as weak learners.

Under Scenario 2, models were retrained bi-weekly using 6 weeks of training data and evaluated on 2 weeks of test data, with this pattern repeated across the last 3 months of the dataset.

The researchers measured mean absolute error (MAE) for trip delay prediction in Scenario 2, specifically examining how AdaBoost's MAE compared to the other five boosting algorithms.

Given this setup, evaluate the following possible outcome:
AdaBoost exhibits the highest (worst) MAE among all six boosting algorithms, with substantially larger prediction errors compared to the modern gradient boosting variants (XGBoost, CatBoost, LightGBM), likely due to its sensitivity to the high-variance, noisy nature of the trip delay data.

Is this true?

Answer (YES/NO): YES